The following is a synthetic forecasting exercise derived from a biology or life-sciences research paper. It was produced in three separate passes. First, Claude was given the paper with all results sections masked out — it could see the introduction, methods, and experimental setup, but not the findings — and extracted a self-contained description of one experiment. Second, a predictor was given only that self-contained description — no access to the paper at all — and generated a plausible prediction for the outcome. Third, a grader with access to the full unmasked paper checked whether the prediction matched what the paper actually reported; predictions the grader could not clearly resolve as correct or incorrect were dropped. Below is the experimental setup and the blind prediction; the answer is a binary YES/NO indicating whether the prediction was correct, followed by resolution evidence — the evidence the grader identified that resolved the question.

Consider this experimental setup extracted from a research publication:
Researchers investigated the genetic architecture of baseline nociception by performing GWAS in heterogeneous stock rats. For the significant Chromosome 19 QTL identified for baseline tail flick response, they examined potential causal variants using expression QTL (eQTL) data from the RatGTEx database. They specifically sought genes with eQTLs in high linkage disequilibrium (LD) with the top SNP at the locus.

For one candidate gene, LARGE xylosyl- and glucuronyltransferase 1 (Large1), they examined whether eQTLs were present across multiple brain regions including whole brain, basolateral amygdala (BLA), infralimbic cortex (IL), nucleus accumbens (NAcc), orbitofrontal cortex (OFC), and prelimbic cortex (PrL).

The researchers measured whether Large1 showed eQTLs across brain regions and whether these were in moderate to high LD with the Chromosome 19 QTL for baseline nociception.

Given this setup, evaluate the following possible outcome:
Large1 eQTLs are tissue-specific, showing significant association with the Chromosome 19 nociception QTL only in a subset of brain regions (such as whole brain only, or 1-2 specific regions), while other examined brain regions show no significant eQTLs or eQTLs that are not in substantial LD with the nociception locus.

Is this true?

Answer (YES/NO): NO